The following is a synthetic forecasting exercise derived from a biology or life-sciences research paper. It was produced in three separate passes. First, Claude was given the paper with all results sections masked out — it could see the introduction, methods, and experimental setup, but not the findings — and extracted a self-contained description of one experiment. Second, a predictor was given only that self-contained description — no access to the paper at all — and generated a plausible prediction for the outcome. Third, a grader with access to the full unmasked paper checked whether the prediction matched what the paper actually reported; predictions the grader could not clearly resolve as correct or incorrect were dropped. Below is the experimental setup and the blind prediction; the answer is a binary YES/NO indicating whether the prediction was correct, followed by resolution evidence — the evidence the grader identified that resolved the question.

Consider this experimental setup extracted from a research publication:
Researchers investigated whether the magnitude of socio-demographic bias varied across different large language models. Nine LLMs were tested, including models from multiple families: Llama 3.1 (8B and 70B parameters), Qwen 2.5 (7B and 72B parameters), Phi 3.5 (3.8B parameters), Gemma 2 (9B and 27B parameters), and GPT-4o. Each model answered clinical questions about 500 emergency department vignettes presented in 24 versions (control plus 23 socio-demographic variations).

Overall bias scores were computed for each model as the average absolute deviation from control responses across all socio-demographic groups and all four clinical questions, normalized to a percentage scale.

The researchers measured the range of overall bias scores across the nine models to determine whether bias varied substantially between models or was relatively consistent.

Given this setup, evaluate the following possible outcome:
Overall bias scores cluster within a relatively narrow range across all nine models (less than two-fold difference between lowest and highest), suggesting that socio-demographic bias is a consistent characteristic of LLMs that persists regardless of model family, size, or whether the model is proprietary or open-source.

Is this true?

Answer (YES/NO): NO